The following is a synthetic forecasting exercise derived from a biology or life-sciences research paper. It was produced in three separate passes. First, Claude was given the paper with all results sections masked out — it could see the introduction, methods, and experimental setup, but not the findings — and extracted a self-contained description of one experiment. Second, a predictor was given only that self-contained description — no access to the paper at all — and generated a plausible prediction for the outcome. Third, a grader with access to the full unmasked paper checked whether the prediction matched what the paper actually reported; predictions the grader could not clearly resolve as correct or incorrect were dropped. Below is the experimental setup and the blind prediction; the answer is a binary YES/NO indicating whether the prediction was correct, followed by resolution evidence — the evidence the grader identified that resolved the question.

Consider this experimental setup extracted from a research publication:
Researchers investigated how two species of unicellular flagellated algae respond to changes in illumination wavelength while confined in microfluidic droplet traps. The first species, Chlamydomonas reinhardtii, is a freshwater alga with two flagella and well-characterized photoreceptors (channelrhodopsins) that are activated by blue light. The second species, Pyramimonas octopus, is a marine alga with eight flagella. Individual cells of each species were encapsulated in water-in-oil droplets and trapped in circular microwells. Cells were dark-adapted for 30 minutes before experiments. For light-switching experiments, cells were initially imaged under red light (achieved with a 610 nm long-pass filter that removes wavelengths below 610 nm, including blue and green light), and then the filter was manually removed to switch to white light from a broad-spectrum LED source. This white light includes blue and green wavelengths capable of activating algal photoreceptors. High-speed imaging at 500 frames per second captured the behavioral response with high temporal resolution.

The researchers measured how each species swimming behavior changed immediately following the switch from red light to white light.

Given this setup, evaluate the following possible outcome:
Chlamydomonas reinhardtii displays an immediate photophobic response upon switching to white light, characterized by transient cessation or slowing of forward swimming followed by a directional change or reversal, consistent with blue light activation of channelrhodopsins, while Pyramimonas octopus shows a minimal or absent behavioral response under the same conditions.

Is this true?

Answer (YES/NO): NO